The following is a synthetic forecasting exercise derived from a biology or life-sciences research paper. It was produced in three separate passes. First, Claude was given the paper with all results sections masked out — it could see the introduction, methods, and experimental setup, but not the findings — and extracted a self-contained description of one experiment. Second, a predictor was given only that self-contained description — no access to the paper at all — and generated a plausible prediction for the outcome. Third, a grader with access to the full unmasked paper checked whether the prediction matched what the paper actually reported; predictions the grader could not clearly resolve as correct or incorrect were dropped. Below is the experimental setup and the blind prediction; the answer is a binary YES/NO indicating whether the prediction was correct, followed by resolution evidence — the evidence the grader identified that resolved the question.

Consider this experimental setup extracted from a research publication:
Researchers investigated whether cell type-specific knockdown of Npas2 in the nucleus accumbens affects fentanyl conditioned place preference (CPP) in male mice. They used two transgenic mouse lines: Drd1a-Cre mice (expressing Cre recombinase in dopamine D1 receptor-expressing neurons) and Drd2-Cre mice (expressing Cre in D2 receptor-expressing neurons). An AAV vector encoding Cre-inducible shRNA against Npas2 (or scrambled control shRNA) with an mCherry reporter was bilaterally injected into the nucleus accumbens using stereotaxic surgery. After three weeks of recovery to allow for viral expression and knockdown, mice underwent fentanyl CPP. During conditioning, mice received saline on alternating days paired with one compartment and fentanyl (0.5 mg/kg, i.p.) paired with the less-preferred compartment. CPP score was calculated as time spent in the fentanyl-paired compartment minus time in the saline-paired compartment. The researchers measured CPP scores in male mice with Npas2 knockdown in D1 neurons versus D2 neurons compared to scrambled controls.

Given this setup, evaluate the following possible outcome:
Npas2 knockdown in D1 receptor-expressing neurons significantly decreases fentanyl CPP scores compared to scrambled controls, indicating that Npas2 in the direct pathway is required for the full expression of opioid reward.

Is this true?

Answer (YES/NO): NO